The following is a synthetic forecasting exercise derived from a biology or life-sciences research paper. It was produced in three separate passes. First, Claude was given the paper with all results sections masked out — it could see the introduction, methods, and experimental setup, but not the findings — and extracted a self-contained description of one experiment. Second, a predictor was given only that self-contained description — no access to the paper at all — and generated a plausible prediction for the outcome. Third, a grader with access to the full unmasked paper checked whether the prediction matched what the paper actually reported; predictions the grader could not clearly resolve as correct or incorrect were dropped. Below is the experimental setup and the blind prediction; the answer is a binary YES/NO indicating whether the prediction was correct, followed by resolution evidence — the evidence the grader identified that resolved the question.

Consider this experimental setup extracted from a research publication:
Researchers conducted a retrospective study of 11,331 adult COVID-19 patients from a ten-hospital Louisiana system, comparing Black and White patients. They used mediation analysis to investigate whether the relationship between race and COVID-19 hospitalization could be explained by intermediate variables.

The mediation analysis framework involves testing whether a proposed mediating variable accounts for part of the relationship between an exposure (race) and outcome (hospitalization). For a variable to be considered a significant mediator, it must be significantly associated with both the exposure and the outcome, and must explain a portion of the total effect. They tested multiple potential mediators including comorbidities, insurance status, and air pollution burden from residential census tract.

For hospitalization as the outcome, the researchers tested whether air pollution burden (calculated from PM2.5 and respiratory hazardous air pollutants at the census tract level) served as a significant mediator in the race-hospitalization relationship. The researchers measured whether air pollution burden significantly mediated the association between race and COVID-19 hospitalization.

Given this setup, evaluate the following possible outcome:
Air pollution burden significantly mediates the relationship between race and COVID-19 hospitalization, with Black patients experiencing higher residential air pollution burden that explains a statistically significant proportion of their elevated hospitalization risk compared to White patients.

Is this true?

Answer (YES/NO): NO